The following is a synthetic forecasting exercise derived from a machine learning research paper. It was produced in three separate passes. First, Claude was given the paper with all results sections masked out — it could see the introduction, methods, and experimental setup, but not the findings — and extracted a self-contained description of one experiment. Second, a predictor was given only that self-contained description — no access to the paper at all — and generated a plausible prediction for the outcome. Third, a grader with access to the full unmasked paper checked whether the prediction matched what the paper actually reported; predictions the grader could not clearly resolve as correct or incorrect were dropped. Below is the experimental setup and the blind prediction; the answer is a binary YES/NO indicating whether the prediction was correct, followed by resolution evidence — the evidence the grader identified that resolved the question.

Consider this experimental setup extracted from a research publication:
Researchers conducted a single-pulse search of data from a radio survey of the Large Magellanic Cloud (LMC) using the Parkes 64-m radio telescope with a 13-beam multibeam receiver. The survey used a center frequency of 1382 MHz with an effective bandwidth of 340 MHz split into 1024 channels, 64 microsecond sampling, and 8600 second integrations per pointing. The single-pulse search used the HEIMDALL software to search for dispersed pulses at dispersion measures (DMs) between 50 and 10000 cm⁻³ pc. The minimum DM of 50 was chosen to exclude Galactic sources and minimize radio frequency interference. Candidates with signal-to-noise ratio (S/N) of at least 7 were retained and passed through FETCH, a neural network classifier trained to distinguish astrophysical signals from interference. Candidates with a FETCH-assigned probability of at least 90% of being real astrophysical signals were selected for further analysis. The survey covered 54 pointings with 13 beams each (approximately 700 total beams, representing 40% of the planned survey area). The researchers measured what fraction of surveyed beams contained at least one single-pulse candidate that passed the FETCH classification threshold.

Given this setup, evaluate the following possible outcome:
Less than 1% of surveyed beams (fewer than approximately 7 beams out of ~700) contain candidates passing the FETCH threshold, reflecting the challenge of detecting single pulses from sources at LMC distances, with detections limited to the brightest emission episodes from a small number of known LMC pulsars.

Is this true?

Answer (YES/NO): NO